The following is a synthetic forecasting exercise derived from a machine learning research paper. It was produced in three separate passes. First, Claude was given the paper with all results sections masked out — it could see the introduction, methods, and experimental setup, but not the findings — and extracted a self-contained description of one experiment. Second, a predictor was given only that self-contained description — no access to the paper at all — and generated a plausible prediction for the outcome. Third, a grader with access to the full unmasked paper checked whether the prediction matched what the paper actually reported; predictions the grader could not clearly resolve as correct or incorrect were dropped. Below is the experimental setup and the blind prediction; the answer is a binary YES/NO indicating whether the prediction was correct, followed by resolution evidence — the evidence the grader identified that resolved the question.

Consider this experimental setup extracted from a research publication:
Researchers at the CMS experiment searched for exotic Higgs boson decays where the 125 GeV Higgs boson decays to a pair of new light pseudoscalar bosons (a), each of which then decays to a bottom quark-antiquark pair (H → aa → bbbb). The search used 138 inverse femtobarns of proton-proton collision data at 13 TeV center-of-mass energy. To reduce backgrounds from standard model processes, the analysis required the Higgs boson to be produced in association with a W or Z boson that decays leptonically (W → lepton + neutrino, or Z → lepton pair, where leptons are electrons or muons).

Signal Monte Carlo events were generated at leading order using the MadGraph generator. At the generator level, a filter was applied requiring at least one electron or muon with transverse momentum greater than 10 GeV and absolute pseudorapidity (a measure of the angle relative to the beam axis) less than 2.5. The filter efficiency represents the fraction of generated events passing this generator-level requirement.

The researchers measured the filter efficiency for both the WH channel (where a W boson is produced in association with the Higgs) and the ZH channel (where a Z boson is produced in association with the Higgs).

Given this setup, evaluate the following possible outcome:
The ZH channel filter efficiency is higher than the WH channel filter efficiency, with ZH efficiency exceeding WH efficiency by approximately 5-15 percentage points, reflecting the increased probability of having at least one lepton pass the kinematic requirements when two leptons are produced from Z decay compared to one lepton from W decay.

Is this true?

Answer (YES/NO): YES